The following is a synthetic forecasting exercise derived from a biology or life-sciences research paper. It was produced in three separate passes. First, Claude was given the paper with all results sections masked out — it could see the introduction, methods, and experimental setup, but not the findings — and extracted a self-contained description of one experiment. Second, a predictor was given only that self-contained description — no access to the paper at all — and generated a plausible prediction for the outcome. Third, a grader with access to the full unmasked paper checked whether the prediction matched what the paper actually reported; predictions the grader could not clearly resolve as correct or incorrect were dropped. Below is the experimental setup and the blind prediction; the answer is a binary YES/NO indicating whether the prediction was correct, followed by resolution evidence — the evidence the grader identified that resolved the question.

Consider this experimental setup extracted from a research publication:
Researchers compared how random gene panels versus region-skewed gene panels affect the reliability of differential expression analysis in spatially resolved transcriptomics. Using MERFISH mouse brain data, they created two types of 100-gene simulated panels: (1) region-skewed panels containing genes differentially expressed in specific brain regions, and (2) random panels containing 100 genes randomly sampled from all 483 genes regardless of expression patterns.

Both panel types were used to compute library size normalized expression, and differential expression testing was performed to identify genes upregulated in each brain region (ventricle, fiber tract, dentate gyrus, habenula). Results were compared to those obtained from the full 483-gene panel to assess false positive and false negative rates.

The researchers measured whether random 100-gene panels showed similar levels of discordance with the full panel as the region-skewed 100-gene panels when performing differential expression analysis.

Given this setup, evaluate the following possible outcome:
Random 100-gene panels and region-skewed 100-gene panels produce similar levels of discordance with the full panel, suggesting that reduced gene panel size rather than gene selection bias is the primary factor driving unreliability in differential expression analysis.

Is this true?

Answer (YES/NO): NO